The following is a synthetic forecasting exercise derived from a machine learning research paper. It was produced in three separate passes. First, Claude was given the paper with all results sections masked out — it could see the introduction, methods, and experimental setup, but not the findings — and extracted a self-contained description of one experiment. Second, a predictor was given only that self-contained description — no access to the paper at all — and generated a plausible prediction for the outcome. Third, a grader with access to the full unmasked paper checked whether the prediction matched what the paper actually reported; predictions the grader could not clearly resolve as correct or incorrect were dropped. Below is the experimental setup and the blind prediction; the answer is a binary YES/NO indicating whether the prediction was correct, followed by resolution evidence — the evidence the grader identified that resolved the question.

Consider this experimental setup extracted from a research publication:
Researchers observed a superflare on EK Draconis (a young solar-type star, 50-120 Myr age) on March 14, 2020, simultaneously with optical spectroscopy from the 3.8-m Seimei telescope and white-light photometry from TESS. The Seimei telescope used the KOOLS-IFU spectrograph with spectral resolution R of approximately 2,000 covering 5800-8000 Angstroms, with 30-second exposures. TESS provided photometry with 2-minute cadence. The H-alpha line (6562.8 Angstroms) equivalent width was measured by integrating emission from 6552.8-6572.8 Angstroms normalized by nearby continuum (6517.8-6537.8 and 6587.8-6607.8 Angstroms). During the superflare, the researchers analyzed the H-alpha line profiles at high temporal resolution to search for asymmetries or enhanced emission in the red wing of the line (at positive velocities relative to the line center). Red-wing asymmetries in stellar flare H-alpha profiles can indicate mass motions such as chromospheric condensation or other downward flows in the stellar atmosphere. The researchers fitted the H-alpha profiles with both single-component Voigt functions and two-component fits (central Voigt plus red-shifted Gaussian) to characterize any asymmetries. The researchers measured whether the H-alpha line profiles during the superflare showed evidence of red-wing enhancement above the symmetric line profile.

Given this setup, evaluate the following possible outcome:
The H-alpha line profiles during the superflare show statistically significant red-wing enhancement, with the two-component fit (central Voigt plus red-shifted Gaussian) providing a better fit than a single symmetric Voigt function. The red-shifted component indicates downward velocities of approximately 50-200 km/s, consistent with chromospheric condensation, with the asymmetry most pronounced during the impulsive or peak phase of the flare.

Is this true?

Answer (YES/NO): NO